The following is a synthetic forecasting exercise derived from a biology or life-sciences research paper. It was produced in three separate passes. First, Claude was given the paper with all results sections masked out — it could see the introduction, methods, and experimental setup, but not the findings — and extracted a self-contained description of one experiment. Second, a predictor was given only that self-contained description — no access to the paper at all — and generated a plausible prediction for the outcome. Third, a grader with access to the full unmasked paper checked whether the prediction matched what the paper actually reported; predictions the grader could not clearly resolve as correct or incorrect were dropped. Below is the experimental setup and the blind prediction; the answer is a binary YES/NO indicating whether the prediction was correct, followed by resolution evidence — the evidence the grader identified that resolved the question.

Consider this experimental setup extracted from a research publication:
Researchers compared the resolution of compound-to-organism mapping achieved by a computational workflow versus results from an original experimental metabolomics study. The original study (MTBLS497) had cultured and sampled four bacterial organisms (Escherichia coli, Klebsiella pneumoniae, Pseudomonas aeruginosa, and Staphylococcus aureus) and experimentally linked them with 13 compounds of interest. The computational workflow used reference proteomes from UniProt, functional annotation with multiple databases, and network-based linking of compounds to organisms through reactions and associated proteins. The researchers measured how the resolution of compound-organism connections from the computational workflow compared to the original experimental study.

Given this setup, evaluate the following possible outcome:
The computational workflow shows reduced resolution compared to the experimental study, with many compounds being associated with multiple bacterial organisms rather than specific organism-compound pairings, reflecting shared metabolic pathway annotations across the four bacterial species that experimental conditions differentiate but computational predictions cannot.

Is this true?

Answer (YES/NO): NO